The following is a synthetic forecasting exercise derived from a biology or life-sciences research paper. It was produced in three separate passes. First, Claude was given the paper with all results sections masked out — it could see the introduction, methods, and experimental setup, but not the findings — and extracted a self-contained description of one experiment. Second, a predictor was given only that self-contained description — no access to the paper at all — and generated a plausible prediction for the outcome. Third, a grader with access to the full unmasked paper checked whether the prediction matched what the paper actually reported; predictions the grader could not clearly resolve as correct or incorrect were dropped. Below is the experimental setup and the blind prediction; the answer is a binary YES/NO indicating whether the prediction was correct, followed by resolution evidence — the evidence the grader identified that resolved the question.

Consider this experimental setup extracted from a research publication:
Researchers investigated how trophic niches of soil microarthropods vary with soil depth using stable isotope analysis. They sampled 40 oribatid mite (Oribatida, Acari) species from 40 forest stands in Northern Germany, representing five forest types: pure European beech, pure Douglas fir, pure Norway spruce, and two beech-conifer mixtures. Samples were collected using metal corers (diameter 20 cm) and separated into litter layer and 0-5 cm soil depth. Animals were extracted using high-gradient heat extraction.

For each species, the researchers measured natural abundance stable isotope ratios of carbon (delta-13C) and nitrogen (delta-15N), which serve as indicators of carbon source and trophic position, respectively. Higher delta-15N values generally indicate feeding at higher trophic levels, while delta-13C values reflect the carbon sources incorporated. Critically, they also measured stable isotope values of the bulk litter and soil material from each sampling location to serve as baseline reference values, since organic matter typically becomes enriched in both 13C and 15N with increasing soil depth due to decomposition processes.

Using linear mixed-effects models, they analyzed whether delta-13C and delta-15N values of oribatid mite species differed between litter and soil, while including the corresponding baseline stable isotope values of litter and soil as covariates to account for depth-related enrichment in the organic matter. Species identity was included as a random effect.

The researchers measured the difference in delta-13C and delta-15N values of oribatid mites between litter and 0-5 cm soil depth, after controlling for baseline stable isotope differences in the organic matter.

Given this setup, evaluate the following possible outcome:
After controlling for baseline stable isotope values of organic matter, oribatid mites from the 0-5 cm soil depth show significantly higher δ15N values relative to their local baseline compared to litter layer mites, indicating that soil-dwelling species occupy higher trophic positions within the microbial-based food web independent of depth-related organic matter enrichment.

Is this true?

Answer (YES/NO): NO